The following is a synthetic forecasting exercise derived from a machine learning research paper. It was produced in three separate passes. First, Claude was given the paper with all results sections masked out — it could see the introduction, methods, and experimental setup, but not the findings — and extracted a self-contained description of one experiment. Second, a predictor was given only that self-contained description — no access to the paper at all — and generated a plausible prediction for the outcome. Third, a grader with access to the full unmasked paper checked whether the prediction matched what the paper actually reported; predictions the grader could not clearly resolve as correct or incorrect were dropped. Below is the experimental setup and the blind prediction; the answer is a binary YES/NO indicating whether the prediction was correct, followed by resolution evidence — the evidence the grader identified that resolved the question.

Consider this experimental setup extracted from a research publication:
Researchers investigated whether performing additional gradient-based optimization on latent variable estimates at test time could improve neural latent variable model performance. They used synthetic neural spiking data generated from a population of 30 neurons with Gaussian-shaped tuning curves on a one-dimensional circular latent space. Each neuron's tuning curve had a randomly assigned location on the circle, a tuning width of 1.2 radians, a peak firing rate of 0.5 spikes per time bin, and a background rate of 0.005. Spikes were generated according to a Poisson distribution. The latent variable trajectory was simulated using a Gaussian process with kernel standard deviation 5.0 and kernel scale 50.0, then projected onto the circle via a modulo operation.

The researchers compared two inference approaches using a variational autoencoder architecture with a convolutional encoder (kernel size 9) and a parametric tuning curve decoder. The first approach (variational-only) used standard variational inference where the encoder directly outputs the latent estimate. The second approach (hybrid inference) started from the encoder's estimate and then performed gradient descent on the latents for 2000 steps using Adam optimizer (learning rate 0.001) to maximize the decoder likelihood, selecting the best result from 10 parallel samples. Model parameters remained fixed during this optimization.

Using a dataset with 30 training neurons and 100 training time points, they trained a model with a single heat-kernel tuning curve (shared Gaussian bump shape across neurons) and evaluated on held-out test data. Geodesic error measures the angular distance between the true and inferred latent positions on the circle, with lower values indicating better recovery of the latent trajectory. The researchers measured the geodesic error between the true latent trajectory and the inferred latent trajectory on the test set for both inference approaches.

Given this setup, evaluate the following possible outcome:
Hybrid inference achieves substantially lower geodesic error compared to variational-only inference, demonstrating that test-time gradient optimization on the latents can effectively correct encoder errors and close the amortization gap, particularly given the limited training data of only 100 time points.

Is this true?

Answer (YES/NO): YES